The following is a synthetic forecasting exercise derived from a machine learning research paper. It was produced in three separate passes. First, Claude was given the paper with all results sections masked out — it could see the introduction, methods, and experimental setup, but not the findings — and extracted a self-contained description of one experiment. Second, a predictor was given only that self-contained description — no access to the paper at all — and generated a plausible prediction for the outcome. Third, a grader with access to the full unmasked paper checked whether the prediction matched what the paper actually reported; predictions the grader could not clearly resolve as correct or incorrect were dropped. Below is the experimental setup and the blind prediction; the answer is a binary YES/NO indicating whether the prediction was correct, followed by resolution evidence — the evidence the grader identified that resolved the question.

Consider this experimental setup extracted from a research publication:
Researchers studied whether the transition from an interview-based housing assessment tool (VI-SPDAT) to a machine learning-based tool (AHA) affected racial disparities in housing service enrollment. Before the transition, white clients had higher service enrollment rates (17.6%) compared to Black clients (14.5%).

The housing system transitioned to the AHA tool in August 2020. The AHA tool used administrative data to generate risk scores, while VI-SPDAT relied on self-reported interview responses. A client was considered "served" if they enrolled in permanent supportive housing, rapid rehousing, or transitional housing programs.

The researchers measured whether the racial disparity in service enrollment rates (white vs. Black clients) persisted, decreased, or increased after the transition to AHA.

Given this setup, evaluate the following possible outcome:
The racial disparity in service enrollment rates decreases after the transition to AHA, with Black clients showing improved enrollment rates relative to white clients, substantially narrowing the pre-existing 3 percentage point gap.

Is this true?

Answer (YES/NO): NO